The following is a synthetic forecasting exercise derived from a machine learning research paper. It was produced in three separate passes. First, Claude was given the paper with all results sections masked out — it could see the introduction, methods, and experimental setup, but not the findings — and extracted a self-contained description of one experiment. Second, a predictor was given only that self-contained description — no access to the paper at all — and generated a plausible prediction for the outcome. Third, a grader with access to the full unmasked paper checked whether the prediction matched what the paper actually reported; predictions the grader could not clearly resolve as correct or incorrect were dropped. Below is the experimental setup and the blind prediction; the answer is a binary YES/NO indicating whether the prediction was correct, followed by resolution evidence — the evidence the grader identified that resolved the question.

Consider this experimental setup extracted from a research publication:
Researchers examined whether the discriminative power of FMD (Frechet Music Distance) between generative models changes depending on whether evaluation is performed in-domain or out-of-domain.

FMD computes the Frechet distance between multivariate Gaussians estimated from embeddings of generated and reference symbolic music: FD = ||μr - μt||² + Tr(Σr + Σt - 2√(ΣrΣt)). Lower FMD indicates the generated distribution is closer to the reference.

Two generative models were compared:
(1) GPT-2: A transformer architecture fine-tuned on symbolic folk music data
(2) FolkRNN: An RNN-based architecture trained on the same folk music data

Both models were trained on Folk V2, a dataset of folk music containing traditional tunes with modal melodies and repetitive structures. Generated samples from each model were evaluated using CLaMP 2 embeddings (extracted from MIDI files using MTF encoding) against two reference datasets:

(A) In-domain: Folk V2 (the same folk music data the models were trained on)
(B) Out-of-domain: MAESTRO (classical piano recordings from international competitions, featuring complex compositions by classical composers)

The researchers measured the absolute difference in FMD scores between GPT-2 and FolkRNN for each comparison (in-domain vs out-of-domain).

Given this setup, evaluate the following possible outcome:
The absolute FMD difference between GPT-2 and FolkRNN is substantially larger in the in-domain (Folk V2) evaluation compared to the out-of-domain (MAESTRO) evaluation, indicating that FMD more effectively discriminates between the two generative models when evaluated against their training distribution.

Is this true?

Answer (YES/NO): YES